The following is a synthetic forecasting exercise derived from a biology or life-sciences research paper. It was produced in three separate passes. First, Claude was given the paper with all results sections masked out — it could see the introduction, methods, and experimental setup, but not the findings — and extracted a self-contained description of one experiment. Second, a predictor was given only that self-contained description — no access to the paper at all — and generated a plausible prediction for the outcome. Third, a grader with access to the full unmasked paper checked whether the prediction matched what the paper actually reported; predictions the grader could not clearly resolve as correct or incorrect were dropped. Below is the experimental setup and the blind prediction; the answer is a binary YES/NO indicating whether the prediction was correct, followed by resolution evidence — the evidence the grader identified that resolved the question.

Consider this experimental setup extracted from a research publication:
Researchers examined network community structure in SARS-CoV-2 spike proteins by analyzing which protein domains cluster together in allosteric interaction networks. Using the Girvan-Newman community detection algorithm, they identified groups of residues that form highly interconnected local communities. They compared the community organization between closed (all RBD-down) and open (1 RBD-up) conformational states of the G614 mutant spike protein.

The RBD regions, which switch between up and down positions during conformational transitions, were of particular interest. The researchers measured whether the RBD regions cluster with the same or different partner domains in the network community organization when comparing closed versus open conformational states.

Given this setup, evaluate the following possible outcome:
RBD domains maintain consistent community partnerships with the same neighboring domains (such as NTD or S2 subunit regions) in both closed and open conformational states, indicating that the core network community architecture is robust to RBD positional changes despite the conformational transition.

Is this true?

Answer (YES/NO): NO